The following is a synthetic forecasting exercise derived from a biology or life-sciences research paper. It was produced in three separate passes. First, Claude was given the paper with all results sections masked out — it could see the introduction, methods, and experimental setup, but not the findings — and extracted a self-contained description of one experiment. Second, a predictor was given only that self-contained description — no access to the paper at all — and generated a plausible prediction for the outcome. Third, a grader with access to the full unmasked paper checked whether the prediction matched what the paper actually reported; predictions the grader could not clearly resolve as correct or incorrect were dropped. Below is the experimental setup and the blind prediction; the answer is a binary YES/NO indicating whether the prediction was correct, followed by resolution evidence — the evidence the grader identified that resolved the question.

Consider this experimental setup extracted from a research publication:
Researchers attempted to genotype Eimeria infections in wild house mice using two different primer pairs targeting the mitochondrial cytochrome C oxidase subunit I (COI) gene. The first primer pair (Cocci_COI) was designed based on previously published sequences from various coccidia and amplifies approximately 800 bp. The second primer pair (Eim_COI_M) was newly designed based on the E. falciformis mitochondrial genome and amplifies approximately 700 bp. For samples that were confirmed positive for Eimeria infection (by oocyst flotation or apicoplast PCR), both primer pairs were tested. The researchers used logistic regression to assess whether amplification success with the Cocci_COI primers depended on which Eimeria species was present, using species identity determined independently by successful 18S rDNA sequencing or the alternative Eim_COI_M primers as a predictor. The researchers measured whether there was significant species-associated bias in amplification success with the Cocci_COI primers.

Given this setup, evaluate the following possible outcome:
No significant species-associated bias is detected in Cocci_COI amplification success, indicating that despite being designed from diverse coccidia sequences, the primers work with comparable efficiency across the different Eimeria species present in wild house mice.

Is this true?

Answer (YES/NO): NO